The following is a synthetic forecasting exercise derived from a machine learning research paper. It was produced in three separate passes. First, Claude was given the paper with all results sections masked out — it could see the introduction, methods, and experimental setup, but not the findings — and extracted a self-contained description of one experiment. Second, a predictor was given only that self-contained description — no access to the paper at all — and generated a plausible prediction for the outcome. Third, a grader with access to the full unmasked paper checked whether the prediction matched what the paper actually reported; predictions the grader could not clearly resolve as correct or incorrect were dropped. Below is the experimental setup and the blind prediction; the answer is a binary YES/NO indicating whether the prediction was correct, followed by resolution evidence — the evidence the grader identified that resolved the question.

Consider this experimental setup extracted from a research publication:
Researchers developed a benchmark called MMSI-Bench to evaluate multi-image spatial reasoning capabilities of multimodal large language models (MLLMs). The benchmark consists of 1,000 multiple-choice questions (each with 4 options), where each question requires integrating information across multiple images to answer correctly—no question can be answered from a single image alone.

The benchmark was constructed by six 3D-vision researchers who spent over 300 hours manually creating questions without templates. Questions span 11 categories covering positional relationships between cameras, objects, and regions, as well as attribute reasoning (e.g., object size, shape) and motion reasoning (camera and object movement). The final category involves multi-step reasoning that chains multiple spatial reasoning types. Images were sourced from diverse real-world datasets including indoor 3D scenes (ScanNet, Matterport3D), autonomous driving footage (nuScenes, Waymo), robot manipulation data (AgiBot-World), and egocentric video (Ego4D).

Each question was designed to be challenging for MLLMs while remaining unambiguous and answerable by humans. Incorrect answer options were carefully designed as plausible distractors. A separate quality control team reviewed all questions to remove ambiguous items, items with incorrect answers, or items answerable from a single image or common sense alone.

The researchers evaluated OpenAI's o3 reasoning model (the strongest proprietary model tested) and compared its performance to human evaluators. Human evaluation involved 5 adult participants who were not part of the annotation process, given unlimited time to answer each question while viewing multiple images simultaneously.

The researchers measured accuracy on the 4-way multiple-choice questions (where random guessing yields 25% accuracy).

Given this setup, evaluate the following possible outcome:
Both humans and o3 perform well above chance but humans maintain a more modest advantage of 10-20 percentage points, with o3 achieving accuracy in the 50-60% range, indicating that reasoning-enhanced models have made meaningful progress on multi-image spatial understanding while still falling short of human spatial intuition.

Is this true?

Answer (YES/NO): NO